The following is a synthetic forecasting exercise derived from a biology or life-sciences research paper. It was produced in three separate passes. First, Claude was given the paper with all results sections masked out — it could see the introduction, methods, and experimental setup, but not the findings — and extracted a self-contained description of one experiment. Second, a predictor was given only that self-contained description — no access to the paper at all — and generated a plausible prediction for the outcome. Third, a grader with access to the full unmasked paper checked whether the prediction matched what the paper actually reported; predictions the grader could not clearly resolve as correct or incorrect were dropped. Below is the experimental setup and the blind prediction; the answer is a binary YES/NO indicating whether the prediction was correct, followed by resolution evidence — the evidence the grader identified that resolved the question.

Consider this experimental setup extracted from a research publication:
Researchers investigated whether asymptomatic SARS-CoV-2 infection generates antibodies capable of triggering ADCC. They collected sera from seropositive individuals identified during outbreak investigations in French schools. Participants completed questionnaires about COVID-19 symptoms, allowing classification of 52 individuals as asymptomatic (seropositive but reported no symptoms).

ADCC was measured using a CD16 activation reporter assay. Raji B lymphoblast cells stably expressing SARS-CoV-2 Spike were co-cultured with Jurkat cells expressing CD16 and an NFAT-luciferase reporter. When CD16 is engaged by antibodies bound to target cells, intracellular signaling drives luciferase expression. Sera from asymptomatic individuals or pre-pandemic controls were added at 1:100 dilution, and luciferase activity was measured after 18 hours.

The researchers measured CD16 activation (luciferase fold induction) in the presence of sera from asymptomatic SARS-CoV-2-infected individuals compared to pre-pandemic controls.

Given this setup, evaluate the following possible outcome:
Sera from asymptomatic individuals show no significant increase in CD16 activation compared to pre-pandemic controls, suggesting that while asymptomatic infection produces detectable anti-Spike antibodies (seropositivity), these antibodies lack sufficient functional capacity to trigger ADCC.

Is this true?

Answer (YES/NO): NO